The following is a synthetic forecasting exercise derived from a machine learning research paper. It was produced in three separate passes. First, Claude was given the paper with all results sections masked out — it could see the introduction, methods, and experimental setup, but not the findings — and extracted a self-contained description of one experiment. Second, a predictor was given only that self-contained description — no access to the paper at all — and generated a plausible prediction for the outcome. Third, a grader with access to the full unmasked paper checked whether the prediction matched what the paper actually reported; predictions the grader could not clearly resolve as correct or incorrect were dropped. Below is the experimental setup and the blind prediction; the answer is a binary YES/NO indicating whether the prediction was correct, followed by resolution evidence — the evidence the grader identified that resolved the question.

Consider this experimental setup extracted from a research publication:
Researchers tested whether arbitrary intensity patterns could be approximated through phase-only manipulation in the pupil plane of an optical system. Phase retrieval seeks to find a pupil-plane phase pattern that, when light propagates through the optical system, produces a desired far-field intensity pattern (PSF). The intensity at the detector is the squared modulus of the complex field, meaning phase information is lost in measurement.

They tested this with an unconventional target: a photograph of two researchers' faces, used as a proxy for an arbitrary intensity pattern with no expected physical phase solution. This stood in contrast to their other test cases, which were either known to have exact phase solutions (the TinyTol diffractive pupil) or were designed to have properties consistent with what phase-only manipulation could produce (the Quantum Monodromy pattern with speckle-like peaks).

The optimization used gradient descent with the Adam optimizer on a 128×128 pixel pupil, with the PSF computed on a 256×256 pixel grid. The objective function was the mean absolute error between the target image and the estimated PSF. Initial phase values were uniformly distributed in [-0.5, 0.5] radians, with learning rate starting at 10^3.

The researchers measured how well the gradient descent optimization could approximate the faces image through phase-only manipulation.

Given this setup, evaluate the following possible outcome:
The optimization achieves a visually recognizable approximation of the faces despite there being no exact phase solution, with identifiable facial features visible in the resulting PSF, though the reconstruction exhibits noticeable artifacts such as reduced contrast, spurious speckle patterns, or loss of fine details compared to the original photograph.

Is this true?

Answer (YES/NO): YES